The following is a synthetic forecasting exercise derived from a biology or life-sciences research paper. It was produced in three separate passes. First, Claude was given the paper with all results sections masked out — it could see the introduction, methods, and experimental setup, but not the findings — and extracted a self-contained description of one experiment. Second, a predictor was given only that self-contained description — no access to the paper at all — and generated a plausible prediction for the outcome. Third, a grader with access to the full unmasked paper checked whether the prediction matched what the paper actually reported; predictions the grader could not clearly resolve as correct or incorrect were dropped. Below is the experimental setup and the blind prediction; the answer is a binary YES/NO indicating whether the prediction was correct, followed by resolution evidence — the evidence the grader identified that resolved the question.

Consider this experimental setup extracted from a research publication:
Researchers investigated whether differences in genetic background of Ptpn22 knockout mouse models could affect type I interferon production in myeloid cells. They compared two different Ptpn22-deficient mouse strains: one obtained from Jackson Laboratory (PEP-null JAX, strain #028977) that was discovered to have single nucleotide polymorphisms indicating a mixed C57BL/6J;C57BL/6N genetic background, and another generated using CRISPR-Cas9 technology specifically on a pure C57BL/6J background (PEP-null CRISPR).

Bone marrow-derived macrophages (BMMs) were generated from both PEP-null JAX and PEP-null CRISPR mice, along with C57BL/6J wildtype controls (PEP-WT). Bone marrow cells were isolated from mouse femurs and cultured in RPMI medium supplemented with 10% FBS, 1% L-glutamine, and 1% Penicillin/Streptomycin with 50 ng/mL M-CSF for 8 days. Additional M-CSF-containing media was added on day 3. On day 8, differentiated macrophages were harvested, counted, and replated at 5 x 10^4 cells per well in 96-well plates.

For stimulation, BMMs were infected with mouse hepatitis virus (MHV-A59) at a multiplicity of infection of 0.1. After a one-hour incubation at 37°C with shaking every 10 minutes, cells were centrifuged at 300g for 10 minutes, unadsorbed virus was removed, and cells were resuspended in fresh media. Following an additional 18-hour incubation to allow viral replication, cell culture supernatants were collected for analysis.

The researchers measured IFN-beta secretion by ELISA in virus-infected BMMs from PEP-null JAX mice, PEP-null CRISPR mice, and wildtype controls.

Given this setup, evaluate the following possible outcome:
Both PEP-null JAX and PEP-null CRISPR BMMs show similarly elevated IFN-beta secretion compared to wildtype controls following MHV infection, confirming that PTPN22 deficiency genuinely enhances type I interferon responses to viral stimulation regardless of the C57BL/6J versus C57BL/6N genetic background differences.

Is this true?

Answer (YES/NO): NO